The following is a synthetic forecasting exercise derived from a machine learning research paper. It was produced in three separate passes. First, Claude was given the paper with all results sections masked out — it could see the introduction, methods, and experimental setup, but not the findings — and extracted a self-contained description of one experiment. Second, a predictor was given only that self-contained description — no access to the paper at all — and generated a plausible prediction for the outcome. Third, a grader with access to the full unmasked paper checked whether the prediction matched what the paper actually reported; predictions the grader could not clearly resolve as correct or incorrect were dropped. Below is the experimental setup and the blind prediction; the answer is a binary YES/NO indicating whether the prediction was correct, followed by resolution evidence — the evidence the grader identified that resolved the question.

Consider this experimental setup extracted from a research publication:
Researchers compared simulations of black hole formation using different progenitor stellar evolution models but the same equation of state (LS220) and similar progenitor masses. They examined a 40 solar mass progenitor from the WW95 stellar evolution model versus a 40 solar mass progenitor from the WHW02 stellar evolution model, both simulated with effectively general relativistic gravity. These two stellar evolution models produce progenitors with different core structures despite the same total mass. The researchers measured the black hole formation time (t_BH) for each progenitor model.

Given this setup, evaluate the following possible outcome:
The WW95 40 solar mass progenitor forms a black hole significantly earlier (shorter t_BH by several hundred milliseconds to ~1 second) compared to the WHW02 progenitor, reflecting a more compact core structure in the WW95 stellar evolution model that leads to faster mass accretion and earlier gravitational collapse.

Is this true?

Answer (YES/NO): NO